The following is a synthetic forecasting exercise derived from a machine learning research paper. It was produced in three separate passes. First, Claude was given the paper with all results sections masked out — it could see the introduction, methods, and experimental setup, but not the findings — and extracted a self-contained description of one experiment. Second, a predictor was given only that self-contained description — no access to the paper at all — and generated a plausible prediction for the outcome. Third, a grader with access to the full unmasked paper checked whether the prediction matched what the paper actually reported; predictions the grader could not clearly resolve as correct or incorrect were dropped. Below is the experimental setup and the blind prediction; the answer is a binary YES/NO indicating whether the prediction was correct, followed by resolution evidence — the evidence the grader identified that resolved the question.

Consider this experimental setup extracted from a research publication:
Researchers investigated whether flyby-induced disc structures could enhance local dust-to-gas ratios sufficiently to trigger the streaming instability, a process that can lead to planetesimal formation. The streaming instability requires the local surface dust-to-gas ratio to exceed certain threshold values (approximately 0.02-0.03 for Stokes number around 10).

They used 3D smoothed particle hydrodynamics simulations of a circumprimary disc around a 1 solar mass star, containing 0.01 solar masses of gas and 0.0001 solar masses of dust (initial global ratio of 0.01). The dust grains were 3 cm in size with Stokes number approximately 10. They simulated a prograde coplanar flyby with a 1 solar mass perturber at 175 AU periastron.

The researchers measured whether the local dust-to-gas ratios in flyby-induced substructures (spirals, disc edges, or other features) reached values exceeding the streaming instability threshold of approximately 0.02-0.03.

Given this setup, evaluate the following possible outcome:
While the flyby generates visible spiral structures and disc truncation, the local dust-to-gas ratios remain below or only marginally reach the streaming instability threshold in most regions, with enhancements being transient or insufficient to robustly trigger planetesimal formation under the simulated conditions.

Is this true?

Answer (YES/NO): NO